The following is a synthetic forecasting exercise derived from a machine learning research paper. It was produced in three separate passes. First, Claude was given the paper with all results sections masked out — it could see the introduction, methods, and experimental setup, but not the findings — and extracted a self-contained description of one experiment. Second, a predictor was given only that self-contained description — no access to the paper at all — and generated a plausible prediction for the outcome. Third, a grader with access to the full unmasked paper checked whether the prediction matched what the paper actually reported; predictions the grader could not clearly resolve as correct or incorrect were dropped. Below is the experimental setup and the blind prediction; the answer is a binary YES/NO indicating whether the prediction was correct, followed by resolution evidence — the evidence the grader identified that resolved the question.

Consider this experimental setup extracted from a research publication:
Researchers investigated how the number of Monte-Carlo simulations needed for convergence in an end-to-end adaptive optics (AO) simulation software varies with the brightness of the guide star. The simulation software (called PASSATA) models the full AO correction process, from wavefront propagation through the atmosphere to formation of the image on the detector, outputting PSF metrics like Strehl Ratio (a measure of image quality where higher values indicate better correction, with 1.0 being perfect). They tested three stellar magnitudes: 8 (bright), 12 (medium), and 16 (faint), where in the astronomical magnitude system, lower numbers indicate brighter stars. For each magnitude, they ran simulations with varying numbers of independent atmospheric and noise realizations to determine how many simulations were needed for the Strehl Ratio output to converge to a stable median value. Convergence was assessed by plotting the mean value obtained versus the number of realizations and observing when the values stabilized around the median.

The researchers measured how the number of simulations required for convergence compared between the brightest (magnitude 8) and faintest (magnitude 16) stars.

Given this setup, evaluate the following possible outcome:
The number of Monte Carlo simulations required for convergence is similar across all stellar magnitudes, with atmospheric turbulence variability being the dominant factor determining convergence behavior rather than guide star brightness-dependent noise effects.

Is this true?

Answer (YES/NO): NO